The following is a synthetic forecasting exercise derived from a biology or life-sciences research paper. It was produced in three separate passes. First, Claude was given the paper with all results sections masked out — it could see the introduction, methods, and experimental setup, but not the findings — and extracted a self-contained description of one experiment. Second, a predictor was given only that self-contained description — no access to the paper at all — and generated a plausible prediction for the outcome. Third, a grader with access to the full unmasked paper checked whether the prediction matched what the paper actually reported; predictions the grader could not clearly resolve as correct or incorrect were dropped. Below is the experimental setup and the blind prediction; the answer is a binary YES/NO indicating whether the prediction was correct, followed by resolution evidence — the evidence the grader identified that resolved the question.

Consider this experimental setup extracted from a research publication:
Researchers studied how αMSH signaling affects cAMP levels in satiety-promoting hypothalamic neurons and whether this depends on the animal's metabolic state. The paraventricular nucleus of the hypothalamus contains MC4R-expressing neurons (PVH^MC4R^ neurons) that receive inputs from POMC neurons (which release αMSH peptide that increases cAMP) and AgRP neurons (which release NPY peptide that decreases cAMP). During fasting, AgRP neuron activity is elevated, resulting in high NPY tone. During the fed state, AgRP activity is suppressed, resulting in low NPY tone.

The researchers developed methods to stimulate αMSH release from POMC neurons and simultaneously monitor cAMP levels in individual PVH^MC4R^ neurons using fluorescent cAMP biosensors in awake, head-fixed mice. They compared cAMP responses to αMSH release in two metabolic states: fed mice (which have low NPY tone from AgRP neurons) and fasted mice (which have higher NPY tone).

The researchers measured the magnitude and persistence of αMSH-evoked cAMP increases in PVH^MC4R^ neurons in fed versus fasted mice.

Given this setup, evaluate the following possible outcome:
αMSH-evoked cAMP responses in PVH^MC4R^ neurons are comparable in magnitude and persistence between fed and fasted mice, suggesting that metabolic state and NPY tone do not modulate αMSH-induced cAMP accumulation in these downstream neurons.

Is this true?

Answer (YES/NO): NO